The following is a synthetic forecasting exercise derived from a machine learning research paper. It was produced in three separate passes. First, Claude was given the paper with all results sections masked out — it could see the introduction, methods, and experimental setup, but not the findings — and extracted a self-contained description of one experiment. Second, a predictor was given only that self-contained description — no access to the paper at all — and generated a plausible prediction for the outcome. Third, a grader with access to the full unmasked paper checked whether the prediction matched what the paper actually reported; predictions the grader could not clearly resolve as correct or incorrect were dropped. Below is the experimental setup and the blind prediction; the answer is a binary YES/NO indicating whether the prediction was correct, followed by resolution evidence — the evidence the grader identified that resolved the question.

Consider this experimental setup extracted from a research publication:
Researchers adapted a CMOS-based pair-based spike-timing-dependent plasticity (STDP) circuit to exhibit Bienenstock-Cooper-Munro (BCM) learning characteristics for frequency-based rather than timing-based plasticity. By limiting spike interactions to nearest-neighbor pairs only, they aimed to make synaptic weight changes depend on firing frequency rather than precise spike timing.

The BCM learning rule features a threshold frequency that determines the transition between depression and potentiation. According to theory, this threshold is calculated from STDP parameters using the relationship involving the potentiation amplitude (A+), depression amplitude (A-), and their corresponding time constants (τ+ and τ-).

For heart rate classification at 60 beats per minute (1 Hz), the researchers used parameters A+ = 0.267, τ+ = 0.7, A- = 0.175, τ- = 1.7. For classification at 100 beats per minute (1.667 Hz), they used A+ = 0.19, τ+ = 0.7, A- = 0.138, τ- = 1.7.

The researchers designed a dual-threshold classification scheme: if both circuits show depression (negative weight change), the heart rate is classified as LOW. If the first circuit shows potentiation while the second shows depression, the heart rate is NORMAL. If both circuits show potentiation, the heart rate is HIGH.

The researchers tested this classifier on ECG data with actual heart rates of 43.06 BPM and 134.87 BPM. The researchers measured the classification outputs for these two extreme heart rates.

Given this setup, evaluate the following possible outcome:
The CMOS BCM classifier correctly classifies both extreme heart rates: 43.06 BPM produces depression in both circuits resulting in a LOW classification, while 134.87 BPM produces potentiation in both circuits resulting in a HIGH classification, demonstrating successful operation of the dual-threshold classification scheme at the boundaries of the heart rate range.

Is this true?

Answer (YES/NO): YES